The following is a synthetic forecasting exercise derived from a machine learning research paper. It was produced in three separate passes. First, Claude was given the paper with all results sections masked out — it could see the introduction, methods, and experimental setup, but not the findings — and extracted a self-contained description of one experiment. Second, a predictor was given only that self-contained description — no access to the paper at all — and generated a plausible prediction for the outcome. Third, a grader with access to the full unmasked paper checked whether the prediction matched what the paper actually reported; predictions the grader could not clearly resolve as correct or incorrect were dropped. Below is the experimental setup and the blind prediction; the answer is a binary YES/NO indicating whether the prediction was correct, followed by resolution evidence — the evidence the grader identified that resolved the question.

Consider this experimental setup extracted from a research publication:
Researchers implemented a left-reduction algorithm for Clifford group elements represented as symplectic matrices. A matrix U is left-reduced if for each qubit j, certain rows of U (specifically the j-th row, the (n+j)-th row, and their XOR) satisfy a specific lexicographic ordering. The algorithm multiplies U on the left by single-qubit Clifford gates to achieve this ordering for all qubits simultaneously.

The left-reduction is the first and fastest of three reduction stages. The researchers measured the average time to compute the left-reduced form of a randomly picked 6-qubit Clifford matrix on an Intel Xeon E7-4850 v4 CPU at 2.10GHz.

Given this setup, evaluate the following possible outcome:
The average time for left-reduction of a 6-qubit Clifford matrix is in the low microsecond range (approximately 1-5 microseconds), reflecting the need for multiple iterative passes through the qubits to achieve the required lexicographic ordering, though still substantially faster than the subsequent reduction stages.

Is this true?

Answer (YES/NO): NO